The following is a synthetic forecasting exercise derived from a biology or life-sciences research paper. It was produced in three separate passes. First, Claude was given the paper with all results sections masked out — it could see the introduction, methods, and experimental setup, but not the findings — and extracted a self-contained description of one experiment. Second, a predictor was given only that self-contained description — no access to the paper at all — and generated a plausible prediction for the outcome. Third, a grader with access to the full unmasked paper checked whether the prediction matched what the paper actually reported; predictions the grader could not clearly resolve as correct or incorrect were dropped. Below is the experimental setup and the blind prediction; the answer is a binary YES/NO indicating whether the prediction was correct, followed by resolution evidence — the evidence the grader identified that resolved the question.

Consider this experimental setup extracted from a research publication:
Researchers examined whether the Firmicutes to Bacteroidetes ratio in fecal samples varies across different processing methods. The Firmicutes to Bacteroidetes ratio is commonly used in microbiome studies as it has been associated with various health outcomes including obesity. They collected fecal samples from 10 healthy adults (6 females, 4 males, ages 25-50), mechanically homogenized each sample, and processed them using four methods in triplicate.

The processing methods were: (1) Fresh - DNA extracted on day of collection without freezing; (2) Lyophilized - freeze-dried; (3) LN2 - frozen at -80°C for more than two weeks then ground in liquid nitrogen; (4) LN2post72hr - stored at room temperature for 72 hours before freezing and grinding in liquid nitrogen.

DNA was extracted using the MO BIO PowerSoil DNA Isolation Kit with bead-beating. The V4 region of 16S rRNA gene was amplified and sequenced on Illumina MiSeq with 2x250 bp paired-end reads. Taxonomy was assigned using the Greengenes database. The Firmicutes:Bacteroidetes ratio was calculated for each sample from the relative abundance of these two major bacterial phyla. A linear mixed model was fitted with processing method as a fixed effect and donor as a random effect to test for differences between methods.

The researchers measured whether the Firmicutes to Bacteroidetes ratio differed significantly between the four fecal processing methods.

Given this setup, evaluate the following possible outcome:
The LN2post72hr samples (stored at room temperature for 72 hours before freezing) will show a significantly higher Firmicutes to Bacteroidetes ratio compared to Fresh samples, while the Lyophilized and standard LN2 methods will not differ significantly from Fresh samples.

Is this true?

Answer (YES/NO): NO